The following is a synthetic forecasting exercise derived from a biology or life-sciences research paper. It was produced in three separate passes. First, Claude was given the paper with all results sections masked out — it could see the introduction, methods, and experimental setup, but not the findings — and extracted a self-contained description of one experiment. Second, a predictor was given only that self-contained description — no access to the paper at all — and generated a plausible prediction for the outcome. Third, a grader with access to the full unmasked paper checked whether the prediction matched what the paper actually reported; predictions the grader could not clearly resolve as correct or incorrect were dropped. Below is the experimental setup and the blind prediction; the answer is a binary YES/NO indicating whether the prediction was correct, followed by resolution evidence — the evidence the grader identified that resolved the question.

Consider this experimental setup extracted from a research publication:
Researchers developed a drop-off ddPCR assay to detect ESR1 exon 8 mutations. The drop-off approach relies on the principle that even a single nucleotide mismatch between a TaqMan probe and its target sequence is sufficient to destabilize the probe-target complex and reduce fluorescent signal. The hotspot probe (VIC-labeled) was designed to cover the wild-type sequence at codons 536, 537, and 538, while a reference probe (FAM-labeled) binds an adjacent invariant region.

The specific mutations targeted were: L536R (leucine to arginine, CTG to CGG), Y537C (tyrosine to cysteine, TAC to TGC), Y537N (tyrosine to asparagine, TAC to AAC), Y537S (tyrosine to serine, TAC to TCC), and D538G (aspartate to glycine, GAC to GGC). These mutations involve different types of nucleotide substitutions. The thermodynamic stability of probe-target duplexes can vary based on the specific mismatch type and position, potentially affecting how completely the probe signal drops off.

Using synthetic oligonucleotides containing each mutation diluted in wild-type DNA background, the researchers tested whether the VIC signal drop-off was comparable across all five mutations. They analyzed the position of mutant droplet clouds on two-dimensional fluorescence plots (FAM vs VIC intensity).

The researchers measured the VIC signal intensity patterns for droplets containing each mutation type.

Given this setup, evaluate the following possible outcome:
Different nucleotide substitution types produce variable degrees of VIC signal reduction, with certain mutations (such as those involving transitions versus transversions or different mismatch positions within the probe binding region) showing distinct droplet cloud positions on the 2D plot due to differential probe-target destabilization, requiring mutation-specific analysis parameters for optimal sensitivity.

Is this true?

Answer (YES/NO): NO